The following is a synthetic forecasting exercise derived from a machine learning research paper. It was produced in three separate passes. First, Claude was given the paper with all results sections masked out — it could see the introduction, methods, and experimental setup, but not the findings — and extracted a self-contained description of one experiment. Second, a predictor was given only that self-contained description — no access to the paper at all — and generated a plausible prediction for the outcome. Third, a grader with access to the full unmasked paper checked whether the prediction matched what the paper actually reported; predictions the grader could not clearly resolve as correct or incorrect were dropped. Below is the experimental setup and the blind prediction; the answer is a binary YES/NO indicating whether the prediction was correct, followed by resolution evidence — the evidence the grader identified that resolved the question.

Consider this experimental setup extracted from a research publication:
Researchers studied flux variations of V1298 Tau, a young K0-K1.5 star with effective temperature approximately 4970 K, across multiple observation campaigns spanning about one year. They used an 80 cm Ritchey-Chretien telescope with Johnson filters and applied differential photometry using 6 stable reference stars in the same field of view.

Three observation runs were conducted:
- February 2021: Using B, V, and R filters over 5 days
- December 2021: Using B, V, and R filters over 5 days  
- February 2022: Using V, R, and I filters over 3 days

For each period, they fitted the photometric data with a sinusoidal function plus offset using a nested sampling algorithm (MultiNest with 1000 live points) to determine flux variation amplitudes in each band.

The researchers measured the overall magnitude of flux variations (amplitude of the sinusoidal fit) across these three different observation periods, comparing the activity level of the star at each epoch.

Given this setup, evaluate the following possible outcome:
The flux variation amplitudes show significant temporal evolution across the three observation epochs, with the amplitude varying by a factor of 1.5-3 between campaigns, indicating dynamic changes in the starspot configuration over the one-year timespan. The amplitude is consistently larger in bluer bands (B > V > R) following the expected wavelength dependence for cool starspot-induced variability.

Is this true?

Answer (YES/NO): NO